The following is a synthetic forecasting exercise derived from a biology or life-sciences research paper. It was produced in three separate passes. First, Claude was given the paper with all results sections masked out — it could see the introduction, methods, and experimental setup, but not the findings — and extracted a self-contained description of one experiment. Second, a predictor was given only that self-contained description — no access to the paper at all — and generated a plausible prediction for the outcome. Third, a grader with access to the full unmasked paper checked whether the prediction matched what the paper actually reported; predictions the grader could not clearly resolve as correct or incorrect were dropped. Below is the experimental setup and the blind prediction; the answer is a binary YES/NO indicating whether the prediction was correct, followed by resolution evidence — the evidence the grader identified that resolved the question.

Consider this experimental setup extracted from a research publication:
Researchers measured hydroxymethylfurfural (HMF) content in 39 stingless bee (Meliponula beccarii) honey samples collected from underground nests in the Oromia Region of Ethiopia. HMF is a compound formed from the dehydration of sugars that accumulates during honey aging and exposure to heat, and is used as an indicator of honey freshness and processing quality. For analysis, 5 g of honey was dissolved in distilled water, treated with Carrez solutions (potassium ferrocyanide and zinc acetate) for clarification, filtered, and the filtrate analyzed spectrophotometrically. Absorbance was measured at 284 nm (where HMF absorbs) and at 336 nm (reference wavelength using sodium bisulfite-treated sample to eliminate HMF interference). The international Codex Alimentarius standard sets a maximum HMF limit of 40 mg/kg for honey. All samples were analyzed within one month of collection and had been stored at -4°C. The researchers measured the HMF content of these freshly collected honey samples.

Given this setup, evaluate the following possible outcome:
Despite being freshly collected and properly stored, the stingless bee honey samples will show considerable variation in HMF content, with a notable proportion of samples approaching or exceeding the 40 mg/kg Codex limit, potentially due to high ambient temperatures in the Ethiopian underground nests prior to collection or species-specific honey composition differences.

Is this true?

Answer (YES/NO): NO